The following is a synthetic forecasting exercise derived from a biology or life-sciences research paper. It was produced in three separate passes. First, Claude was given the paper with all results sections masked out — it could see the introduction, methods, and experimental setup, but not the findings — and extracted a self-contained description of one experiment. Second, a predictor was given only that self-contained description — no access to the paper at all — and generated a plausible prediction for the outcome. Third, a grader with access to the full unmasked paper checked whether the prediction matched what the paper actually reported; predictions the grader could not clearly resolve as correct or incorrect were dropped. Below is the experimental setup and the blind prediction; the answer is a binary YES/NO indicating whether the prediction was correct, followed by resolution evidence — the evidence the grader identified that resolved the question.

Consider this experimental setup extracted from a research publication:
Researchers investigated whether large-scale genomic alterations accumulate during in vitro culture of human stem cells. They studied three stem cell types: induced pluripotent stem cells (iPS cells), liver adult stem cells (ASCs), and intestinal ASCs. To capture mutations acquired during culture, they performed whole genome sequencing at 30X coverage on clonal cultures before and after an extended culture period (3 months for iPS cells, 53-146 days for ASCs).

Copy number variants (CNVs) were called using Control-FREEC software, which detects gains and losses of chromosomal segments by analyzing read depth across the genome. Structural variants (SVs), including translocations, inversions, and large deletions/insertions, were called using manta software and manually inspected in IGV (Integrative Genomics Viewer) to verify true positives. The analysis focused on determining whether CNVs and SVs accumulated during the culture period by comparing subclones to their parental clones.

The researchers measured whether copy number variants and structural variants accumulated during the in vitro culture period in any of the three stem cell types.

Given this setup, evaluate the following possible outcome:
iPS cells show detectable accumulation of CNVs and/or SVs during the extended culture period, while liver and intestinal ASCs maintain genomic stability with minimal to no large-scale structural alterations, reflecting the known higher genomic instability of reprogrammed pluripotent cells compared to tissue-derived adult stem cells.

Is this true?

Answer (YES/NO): NO